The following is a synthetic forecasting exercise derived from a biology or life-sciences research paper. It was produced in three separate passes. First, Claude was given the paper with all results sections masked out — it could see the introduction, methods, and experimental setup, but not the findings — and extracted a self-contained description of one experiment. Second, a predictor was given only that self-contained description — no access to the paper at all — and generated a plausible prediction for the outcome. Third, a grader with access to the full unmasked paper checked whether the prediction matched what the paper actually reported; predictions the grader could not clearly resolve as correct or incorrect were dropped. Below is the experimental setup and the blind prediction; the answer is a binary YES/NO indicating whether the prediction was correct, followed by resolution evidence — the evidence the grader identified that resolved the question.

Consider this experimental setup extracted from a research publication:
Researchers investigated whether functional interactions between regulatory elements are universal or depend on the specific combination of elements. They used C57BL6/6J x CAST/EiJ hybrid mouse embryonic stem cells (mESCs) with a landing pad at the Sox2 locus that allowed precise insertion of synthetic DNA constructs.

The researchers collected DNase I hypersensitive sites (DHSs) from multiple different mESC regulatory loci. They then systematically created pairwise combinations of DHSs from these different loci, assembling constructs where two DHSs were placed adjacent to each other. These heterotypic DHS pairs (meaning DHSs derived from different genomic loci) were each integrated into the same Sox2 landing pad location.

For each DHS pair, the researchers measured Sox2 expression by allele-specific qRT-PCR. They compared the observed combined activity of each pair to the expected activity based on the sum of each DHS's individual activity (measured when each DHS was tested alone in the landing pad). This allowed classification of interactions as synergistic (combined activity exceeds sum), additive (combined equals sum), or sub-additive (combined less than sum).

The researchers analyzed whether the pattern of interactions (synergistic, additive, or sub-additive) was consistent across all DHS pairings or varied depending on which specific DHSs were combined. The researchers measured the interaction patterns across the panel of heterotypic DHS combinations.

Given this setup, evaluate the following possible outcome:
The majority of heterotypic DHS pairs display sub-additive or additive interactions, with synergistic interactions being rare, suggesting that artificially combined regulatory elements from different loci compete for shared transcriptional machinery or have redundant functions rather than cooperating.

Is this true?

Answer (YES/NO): NO